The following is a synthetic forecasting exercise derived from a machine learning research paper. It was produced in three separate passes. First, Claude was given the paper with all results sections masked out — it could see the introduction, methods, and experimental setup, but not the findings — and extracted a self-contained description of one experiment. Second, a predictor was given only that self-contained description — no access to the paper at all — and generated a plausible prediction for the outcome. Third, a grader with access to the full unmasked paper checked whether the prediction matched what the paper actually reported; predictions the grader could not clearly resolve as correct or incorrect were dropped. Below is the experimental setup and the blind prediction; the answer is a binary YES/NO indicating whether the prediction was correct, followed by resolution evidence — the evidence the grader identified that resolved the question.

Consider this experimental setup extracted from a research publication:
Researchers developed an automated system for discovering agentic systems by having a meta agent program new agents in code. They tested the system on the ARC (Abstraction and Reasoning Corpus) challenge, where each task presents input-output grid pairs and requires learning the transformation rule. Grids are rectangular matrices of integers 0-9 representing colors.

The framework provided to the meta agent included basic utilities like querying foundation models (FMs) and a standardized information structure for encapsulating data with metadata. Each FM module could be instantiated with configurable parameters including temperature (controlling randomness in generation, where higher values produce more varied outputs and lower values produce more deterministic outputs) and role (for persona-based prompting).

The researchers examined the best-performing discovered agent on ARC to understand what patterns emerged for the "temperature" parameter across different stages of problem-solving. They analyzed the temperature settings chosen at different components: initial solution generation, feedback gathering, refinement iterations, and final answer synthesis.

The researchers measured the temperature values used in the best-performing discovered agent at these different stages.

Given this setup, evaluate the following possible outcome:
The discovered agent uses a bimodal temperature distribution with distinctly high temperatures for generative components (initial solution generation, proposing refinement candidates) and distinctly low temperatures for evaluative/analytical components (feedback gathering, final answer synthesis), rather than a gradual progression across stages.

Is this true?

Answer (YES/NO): NO